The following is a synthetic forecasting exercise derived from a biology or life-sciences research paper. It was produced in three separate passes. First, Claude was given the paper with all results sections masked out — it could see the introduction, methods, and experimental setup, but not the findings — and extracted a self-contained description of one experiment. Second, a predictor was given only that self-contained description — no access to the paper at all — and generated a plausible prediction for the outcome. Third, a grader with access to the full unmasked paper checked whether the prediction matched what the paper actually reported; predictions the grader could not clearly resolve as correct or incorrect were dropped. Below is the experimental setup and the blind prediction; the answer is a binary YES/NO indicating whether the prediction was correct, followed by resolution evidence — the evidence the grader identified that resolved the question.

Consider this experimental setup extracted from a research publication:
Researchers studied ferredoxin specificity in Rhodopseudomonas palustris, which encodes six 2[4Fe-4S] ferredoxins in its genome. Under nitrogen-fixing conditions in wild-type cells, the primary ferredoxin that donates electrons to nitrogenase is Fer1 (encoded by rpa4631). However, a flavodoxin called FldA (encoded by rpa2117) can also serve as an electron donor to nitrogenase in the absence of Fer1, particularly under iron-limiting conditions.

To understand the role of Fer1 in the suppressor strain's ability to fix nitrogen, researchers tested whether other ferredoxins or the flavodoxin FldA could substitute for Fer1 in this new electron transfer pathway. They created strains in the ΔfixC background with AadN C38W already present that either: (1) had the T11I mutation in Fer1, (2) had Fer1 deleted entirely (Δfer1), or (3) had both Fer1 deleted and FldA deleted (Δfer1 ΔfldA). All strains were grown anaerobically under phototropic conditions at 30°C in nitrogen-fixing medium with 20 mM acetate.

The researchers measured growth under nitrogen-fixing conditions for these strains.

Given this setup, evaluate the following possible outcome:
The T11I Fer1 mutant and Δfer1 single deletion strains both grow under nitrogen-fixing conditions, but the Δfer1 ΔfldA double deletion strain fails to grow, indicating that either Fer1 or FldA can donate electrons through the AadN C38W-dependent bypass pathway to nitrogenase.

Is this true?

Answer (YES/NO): NO